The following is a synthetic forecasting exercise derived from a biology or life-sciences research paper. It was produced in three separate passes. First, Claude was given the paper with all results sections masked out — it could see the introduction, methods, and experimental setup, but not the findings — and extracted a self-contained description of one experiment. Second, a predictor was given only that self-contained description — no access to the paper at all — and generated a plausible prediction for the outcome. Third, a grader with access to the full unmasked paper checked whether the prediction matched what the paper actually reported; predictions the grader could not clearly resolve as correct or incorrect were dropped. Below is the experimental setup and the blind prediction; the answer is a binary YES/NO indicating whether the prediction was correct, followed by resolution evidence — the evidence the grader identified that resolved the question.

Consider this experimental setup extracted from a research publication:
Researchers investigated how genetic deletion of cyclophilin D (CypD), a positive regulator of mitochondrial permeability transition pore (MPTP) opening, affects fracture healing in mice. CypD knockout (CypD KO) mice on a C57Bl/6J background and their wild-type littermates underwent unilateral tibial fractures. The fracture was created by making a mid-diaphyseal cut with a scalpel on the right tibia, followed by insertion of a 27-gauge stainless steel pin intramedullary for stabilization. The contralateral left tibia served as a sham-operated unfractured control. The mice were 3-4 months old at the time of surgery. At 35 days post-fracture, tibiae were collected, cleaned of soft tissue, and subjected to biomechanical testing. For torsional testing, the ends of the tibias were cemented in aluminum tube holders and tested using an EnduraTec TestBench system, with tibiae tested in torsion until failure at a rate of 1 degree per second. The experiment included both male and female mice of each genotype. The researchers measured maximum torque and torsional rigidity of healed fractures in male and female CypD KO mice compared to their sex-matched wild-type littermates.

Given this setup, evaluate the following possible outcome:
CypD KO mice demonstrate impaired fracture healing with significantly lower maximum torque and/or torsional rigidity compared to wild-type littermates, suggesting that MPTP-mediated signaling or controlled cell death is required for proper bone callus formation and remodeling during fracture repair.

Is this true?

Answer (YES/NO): NO